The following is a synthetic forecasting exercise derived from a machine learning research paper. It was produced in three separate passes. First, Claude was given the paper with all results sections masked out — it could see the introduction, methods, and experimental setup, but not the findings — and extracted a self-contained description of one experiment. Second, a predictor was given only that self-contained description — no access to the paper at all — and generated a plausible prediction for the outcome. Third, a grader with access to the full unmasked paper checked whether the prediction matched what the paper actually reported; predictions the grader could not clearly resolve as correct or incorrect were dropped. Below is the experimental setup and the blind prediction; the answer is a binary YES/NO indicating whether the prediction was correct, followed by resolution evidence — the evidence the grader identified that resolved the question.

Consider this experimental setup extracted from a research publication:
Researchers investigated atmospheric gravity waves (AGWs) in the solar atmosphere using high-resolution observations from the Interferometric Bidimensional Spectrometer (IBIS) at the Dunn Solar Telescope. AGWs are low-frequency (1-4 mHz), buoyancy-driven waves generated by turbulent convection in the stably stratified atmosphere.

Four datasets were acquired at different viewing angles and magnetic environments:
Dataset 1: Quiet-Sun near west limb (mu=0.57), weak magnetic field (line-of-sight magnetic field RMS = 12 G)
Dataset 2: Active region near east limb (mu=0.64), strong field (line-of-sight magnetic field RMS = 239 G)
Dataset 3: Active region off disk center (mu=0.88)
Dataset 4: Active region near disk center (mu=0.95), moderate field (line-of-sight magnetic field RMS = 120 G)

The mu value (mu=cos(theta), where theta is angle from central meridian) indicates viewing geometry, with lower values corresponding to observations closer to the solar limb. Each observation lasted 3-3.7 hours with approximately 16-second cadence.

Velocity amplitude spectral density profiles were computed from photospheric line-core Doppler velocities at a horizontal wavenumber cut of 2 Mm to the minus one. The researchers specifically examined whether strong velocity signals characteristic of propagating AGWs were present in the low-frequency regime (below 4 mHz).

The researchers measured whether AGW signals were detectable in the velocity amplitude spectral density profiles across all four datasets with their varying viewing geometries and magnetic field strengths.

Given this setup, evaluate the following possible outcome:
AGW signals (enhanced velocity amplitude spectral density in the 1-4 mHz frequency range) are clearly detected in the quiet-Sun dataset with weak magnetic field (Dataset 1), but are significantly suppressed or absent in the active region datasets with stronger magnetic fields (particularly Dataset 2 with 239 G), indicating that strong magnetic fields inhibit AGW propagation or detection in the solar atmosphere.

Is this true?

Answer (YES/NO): NO